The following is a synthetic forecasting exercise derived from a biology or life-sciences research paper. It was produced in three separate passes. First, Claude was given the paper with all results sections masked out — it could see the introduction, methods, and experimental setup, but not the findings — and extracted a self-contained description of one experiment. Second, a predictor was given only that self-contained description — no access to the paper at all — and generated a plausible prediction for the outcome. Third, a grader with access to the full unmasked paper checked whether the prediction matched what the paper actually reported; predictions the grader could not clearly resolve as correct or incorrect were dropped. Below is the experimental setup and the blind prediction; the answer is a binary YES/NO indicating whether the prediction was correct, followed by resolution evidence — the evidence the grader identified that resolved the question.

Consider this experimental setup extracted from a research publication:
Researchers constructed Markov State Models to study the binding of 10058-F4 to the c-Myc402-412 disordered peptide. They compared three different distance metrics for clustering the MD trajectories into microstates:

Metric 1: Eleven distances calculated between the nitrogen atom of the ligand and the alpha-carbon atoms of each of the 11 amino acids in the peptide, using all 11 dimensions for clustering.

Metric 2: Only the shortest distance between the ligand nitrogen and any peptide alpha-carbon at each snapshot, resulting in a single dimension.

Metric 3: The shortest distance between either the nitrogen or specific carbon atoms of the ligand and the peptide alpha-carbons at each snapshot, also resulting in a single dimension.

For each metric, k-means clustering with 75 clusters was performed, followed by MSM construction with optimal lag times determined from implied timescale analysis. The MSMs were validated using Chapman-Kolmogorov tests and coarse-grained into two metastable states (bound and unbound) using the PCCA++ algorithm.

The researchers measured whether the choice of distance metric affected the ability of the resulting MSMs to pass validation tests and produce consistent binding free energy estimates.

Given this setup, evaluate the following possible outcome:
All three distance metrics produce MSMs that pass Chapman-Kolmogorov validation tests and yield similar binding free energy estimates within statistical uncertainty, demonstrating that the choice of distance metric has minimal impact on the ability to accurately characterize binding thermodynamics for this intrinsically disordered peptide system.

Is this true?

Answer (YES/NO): NO